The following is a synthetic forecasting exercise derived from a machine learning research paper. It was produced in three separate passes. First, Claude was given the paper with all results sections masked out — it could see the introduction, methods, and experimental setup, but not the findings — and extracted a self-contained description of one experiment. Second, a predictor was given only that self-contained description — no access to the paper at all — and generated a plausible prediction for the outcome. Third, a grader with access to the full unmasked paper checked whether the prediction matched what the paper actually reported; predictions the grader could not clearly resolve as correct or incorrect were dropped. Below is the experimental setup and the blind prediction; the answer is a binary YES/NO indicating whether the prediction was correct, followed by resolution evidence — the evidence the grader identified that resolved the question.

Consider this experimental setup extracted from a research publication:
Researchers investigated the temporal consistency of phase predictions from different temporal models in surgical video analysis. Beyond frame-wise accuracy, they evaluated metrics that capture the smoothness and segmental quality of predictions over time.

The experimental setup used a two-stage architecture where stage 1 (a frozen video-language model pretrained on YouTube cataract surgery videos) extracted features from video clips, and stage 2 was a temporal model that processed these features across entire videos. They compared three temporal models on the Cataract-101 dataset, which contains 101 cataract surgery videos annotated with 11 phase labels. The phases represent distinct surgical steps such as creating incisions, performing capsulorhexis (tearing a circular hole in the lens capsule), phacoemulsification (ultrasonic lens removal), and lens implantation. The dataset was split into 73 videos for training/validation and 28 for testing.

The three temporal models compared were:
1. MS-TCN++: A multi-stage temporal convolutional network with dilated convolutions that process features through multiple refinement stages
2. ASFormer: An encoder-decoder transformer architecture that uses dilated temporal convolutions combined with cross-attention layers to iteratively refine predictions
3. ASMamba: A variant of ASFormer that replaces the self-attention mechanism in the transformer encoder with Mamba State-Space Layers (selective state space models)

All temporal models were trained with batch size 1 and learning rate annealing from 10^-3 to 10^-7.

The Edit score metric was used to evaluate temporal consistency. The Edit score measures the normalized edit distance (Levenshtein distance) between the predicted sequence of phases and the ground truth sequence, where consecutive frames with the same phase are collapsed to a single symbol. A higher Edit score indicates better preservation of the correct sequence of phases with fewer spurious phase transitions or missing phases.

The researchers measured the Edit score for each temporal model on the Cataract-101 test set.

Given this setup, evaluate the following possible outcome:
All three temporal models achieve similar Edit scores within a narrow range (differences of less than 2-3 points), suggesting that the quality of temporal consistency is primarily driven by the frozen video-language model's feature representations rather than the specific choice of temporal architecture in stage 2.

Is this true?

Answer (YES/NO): YES